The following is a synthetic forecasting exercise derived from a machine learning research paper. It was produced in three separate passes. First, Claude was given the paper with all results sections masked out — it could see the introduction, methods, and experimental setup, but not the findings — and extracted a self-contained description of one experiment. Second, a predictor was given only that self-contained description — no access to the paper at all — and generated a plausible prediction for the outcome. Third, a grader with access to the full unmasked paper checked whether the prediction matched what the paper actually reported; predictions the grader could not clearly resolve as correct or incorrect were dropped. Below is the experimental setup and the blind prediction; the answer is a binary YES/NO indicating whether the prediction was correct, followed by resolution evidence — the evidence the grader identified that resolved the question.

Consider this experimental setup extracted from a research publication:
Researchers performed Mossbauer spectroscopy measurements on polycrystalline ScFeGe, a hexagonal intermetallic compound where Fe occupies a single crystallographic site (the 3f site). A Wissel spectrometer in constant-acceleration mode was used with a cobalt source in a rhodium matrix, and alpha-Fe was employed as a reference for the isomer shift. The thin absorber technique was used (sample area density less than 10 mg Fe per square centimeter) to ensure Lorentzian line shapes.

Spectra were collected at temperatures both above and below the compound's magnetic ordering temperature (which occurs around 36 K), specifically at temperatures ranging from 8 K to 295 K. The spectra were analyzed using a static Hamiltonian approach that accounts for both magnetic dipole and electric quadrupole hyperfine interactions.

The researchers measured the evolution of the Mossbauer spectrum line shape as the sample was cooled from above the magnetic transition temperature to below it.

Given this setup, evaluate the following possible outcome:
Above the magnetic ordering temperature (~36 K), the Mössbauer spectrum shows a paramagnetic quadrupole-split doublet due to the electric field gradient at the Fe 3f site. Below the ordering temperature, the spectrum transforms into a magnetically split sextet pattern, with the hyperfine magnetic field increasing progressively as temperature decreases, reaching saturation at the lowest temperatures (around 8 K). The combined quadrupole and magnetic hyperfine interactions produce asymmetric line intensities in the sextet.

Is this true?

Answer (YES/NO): NO